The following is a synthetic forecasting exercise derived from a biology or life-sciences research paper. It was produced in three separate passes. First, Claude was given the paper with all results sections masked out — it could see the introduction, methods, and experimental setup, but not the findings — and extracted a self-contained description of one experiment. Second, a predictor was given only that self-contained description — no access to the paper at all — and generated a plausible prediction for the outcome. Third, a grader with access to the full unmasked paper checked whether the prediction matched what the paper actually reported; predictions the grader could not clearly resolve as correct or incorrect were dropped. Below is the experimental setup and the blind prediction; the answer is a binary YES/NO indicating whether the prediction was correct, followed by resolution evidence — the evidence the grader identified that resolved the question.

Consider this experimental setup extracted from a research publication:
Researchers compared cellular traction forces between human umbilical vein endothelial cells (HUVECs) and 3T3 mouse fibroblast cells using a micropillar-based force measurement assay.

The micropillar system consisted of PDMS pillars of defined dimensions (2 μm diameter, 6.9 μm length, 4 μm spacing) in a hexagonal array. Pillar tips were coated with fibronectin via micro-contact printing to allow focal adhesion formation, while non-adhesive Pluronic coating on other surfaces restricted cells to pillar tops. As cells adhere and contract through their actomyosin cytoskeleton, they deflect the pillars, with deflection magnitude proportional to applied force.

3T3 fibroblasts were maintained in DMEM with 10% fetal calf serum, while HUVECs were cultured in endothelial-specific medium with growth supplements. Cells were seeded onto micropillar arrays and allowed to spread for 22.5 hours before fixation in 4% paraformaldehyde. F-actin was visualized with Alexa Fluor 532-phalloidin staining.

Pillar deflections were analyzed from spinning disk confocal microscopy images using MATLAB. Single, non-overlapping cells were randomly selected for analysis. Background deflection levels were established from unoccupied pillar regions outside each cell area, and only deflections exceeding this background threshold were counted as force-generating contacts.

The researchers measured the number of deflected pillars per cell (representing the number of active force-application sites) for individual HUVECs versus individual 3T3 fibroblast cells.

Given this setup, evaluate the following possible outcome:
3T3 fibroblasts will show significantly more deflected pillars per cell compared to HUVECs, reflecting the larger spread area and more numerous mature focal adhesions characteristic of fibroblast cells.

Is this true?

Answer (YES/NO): NO